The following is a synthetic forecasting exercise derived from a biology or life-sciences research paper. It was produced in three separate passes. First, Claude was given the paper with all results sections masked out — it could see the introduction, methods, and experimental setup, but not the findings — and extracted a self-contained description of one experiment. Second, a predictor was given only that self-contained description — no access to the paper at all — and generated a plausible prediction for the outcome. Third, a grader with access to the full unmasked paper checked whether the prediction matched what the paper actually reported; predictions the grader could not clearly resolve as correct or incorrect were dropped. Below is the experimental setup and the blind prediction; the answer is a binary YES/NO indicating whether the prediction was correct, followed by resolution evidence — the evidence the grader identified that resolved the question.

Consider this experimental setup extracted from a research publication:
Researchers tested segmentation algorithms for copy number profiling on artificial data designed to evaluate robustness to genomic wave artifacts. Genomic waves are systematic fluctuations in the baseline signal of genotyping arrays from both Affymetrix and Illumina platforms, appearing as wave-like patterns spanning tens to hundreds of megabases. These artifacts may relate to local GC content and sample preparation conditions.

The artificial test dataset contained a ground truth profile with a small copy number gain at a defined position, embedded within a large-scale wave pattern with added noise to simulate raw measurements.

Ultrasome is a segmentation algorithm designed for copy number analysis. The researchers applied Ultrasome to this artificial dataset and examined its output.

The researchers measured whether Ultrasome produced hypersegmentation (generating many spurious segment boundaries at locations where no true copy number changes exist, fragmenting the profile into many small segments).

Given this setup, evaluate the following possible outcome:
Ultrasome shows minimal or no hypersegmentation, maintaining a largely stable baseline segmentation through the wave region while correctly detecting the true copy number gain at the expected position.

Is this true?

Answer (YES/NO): NO